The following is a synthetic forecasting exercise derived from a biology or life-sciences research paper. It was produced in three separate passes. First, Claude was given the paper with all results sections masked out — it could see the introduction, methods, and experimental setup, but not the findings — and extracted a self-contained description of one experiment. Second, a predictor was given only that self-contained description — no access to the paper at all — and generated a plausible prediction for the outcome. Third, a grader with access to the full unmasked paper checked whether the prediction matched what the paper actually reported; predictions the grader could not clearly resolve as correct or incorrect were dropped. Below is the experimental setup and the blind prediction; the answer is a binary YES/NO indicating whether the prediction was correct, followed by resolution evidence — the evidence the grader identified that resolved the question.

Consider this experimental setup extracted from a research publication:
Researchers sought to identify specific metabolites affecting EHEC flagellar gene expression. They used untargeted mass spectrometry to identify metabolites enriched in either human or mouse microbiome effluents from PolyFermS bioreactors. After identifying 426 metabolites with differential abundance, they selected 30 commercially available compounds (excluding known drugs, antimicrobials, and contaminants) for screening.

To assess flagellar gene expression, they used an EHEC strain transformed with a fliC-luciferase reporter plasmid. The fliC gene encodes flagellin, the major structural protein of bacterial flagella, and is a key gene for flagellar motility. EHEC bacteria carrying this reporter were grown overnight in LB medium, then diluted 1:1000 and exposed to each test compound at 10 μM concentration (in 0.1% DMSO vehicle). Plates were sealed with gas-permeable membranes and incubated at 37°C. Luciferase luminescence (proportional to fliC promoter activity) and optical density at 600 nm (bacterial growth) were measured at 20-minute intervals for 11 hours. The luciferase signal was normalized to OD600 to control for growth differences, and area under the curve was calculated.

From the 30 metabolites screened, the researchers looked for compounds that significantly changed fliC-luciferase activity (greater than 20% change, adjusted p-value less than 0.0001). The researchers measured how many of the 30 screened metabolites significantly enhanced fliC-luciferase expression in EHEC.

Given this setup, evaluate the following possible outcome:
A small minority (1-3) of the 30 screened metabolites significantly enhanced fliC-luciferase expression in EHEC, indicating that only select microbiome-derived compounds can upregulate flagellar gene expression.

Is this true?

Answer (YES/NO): NO